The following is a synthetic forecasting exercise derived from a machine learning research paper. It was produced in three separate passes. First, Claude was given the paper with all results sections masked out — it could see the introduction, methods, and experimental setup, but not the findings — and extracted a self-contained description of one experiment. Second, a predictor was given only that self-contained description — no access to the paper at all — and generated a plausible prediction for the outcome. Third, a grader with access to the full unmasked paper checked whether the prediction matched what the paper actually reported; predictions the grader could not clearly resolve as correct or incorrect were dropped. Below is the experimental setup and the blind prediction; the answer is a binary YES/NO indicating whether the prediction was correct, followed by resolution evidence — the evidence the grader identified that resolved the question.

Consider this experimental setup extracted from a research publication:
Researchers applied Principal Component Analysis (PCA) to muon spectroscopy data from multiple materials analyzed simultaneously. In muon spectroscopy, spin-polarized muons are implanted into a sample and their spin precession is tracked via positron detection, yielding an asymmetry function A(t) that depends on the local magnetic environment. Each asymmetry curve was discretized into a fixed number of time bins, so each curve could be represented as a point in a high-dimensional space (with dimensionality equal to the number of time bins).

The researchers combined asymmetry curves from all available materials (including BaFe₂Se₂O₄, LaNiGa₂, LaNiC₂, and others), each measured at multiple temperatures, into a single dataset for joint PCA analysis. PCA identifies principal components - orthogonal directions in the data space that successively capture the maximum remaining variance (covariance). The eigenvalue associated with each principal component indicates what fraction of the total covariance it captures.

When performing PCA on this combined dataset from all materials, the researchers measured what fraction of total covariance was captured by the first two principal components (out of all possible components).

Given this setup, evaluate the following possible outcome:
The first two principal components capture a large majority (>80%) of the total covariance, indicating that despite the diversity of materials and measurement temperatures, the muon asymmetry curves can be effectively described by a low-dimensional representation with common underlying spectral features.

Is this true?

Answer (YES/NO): NO